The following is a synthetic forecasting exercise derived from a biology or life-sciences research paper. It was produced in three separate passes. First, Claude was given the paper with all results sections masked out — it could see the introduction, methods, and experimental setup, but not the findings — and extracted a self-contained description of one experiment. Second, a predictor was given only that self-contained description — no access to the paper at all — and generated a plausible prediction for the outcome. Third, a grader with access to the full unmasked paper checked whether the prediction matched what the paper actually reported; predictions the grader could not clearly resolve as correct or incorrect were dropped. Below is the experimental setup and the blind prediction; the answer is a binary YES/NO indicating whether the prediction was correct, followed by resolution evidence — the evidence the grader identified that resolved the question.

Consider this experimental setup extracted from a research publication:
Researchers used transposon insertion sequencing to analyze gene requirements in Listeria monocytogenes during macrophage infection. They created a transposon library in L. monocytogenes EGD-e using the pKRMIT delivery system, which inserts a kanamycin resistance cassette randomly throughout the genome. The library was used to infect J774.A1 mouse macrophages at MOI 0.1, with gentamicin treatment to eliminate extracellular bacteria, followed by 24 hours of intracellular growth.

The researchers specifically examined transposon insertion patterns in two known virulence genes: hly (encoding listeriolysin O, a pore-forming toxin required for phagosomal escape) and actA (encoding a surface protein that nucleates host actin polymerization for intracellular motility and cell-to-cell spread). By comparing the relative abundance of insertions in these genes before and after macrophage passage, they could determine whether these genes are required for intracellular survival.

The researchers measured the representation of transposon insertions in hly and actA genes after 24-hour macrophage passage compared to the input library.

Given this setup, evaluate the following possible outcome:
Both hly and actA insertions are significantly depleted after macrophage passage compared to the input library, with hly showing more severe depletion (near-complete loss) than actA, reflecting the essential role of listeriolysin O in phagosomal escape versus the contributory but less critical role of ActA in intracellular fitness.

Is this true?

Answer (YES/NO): NO